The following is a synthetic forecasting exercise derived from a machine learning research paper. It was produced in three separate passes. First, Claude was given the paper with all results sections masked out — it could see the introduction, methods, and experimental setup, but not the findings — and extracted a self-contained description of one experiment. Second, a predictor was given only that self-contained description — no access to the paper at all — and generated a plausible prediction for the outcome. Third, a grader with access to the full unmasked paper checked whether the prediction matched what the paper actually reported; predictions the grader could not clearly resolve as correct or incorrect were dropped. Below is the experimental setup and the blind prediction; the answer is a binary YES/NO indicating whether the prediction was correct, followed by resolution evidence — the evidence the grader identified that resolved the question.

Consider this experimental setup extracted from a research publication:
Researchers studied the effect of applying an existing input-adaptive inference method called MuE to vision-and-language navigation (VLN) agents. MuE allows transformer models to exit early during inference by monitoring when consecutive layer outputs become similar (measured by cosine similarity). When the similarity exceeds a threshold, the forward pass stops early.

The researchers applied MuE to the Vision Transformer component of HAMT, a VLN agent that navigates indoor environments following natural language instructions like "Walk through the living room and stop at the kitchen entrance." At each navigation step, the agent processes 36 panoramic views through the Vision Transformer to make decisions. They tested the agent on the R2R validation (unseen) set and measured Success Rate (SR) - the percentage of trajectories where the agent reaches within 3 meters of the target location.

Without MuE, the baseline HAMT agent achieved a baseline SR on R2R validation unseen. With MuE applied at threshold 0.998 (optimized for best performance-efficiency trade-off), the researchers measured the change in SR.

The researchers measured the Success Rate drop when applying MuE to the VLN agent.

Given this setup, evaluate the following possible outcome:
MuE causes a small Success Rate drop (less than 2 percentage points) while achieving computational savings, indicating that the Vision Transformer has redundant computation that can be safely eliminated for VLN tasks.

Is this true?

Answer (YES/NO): NO